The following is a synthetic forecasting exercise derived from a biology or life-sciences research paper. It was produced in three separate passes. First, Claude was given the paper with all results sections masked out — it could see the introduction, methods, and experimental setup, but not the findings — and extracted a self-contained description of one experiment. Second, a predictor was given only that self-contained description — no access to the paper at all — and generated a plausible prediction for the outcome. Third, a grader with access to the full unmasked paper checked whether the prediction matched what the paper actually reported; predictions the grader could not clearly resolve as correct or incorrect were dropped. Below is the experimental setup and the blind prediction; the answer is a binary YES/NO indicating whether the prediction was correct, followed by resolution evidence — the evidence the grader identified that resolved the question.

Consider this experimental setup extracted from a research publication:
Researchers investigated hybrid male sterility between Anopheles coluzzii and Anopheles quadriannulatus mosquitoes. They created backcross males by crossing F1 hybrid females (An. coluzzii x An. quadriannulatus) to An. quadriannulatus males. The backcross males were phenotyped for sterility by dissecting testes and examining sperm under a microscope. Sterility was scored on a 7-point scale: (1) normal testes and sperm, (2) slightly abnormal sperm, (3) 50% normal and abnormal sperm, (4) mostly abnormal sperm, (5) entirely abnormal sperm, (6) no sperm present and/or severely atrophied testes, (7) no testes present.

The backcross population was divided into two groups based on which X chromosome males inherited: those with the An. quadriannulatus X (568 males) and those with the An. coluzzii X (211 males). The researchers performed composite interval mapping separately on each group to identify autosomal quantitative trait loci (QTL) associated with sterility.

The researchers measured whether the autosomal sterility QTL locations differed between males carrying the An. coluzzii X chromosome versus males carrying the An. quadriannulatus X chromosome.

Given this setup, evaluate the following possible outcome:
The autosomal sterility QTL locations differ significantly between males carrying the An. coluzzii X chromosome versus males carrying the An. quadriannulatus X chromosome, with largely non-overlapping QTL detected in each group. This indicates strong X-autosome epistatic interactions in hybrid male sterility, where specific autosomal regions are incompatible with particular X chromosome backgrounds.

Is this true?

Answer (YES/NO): YES